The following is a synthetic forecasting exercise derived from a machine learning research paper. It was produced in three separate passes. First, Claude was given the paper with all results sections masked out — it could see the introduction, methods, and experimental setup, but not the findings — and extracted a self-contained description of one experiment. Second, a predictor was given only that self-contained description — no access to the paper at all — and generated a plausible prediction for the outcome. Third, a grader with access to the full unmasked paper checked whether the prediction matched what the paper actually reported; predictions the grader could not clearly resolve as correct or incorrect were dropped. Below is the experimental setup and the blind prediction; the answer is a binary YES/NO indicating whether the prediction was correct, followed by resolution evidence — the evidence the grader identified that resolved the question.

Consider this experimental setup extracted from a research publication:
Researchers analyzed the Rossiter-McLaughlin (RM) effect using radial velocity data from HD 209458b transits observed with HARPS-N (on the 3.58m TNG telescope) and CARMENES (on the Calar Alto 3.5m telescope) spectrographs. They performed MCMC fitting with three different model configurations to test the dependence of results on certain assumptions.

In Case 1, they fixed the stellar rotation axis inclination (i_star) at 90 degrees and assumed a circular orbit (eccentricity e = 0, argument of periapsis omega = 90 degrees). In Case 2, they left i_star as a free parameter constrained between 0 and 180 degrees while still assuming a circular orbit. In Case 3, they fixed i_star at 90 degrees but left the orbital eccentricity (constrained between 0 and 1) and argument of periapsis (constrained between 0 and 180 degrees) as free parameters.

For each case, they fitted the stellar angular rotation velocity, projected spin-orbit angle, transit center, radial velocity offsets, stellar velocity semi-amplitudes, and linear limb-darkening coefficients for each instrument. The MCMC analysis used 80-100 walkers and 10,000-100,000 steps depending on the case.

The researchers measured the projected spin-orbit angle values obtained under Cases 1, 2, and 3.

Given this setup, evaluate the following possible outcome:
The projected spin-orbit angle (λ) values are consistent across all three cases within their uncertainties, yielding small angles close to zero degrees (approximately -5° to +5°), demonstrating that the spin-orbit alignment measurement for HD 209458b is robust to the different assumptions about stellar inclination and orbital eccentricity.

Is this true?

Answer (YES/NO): YES